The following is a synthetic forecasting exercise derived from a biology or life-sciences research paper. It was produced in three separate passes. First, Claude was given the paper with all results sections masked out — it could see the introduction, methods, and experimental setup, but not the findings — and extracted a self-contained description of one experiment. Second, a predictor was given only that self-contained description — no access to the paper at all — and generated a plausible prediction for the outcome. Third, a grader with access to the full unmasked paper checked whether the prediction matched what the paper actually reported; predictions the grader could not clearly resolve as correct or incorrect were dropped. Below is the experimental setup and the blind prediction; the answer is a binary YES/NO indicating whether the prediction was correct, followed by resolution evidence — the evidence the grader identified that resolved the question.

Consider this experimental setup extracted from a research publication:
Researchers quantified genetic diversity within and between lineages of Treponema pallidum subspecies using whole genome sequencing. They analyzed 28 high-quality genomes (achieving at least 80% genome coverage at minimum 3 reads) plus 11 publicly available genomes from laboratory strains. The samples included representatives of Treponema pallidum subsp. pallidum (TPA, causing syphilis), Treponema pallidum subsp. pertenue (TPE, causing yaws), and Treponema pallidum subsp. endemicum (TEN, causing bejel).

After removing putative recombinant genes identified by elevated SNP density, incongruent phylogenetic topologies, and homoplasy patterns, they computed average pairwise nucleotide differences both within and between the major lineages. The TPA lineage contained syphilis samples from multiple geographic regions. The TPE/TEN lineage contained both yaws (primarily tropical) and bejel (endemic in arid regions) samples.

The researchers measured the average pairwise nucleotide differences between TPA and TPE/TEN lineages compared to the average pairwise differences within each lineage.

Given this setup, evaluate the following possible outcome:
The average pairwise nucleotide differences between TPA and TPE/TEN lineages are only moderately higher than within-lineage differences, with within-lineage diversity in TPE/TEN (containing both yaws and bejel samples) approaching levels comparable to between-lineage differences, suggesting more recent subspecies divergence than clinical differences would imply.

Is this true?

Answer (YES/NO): NO